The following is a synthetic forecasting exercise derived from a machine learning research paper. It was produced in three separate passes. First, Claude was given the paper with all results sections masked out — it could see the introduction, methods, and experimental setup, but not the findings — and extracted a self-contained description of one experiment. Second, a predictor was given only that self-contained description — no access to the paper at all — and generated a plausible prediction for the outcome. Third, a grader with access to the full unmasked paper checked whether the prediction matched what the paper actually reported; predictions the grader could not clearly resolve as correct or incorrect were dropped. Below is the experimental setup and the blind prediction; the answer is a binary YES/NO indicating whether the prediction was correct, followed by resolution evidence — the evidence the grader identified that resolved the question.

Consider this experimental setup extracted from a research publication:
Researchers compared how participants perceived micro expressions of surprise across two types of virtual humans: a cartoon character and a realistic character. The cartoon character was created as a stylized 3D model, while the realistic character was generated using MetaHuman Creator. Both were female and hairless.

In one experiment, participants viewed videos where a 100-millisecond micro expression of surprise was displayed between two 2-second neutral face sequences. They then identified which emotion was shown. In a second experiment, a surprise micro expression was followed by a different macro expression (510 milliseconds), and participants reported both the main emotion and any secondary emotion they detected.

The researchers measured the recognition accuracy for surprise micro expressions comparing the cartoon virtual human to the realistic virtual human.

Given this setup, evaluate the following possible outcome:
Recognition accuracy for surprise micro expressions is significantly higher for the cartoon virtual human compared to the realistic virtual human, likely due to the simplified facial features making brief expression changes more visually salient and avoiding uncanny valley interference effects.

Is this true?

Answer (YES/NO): NO